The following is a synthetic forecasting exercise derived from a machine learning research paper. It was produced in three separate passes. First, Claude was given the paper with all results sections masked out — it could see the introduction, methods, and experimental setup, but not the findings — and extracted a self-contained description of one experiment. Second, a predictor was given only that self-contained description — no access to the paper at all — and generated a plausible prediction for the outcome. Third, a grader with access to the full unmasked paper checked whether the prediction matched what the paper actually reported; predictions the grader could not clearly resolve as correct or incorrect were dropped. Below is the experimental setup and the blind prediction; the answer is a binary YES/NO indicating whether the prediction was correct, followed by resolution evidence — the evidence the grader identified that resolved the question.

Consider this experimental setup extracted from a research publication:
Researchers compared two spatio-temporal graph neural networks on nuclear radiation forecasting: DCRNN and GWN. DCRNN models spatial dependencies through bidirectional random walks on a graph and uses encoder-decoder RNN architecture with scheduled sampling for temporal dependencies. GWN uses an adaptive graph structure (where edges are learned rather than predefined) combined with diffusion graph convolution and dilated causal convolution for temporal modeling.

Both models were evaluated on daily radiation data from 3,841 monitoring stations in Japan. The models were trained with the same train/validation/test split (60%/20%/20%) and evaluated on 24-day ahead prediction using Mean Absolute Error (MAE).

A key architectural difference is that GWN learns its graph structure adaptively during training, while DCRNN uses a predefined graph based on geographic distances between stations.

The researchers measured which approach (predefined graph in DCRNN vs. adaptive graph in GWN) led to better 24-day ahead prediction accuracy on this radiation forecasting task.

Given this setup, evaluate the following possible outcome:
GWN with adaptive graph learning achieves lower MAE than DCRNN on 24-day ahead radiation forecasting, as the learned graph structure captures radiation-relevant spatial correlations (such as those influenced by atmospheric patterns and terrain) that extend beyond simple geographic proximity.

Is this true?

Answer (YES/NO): YES